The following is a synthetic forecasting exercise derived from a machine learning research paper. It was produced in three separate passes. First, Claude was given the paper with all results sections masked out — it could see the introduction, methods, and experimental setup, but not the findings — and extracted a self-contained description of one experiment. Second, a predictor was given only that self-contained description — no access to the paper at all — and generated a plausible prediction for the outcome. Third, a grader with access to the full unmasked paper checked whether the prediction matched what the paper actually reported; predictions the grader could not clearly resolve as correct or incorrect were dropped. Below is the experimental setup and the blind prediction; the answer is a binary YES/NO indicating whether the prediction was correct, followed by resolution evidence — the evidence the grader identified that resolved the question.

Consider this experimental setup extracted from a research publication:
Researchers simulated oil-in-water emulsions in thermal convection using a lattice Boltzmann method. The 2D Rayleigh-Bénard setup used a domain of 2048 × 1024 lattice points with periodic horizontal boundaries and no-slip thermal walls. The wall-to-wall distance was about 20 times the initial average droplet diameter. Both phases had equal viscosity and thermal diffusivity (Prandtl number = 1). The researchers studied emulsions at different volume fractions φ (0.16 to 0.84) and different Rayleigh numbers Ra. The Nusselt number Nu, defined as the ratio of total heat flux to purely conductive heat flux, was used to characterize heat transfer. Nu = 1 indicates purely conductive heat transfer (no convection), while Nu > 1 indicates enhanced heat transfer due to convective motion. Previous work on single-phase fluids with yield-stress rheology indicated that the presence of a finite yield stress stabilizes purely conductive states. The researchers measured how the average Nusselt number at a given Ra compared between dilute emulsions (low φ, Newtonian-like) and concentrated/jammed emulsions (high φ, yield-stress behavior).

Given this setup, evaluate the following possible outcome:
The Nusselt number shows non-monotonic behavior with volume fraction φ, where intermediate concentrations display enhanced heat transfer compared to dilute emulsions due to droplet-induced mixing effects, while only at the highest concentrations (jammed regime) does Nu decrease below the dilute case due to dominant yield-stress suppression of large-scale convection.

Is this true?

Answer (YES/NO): NO